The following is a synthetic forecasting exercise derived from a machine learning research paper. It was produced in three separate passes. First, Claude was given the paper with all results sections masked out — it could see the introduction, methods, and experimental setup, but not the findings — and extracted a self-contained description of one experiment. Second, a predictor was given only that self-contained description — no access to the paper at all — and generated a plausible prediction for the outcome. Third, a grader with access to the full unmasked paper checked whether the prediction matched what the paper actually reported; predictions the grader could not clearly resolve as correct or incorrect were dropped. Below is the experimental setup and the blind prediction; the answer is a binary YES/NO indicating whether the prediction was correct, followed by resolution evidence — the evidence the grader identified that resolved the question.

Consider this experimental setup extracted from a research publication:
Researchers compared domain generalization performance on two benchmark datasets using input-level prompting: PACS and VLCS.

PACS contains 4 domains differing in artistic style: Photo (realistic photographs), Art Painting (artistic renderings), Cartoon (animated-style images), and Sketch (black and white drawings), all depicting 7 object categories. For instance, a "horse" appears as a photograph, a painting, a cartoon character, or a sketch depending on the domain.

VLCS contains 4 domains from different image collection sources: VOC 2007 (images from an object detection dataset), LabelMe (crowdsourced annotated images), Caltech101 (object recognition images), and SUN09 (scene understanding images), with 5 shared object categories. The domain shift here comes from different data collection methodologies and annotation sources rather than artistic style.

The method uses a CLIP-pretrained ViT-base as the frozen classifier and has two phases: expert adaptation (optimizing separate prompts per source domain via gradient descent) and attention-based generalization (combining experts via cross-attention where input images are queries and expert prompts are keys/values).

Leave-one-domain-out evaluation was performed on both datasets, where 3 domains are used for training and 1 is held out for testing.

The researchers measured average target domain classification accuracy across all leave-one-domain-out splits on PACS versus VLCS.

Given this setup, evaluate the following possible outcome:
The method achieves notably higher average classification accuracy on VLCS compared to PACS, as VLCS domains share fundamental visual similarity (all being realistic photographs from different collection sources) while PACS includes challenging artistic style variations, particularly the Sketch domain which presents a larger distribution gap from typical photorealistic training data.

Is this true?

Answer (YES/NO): NO